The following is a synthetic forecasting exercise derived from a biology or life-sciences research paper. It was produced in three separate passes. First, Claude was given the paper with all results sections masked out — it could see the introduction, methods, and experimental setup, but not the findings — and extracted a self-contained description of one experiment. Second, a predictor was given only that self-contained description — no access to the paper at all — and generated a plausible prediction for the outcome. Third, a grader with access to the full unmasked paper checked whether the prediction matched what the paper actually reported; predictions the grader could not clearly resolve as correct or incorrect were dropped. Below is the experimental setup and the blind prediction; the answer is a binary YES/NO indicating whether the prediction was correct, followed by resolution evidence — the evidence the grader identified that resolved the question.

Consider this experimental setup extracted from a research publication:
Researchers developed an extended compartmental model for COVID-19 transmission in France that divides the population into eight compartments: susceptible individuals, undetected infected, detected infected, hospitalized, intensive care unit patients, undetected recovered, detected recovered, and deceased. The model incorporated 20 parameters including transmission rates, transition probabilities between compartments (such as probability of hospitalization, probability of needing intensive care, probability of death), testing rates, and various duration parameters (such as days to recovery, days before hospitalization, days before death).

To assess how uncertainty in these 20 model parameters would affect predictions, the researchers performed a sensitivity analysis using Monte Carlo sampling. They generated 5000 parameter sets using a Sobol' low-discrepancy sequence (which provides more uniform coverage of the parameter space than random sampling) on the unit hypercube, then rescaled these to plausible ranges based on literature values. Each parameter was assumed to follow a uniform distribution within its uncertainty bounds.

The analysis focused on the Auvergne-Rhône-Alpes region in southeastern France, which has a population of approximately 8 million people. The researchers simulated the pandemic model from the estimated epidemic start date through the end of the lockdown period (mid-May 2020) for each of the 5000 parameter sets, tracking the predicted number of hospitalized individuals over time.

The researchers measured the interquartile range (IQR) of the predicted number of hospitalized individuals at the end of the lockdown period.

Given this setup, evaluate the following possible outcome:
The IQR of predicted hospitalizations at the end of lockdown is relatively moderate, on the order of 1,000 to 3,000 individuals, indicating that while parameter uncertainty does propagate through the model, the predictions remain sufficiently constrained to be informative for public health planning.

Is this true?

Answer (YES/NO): NO